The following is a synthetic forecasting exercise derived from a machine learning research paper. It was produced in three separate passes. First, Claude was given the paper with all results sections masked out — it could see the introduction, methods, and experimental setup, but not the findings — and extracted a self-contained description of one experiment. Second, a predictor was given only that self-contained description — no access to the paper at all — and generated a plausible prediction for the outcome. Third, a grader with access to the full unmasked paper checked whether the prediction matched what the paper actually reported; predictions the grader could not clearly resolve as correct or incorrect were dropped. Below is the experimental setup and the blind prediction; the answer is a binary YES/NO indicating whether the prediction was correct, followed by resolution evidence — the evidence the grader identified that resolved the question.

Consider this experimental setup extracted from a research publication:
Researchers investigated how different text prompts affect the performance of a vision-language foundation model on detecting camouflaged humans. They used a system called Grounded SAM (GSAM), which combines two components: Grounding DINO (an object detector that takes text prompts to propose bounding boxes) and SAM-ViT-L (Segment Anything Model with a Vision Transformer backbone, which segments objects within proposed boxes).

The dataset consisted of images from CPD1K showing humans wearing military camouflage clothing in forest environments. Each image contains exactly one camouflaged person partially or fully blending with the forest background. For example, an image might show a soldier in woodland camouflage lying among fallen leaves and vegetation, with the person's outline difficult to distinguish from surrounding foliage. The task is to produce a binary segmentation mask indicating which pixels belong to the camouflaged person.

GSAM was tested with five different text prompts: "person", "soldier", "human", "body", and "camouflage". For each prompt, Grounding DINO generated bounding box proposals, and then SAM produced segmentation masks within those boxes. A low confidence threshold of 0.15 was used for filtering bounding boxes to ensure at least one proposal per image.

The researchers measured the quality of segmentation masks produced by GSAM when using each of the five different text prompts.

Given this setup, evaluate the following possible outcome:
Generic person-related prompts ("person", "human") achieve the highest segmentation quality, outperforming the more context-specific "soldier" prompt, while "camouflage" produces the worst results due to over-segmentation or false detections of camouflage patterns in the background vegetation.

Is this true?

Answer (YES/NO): NO